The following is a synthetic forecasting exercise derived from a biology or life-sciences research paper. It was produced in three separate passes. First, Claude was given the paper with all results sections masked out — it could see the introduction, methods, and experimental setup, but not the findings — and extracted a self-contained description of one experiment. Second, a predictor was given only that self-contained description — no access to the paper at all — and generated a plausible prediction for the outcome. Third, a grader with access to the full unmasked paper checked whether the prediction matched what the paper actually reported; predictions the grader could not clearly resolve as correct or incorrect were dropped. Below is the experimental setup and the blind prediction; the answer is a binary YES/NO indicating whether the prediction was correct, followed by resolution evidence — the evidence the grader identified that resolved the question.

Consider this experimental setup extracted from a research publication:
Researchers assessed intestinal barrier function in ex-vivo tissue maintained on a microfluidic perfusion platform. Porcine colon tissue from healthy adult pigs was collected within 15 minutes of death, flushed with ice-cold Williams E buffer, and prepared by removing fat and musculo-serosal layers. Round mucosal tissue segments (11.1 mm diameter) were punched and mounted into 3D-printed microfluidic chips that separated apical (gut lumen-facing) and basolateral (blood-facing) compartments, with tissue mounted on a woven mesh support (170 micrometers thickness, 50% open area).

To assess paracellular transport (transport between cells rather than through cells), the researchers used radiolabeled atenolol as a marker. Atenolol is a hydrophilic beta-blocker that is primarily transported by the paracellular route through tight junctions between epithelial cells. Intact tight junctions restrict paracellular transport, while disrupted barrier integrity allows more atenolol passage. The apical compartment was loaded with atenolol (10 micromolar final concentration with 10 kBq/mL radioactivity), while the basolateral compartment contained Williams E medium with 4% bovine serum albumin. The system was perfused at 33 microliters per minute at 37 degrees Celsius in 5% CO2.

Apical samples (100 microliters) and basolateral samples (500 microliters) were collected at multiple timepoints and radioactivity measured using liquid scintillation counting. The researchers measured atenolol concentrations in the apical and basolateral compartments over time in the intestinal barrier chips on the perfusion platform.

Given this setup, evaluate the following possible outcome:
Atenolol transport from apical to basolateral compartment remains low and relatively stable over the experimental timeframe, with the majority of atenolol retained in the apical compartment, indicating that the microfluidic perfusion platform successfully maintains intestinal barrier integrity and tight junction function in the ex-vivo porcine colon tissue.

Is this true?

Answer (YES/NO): YES